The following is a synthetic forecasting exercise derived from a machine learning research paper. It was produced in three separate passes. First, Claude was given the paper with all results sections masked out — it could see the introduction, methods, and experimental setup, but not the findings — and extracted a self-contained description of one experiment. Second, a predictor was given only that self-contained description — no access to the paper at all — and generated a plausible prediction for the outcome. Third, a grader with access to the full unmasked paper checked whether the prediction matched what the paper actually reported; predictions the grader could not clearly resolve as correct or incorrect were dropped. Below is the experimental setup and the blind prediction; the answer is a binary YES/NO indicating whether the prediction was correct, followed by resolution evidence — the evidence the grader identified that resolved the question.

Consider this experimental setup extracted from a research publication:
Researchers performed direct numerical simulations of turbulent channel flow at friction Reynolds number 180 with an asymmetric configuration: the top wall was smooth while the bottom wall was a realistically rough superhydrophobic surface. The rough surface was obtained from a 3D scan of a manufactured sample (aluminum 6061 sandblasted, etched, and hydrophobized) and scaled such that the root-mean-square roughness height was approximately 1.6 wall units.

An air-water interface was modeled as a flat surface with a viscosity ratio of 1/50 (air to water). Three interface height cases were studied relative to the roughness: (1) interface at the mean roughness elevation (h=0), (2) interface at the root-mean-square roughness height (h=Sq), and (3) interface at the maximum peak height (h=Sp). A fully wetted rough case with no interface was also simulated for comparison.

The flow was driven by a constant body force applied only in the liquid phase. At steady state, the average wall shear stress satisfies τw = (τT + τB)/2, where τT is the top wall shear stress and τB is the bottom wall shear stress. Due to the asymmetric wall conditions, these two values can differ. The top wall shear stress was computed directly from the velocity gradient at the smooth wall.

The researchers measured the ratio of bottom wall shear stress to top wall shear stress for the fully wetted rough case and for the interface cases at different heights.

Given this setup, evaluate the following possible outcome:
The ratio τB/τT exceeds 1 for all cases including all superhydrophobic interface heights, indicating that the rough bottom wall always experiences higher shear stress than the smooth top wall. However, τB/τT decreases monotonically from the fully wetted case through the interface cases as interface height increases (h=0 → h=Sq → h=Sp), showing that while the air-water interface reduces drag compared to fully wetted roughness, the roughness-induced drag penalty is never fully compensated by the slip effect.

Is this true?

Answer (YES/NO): NO